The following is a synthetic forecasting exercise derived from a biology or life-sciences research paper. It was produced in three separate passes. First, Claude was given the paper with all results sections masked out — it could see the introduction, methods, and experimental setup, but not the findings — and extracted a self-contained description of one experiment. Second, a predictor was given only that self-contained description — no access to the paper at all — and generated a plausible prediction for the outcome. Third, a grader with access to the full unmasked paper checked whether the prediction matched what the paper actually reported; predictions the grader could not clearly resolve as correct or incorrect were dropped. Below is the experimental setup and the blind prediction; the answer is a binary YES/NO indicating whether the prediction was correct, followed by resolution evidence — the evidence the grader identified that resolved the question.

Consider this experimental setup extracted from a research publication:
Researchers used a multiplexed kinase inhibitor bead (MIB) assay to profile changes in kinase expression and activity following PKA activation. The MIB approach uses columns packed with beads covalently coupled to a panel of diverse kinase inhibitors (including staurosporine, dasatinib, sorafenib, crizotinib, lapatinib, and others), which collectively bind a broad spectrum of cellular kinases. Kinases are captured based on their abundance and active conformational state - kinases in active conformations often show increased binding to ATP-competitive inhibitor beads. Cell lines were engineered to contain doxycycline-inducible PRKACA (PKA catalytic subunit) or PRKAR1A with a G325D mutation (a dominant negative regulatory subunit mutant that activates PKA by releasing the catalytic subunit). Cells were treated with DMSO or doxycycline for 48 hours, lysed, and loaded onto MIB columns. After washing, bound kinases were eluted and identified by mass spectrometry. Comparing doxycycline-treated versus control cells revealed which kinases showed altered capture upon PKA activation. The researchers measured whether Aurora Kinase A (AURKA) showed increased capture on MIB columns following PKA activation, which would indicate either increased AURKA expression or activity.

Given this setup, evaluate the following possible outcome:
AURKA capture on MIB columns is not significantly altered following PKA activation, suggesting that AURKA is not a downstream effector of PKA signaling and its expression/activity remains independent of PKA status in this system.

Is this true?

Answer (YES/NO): NO